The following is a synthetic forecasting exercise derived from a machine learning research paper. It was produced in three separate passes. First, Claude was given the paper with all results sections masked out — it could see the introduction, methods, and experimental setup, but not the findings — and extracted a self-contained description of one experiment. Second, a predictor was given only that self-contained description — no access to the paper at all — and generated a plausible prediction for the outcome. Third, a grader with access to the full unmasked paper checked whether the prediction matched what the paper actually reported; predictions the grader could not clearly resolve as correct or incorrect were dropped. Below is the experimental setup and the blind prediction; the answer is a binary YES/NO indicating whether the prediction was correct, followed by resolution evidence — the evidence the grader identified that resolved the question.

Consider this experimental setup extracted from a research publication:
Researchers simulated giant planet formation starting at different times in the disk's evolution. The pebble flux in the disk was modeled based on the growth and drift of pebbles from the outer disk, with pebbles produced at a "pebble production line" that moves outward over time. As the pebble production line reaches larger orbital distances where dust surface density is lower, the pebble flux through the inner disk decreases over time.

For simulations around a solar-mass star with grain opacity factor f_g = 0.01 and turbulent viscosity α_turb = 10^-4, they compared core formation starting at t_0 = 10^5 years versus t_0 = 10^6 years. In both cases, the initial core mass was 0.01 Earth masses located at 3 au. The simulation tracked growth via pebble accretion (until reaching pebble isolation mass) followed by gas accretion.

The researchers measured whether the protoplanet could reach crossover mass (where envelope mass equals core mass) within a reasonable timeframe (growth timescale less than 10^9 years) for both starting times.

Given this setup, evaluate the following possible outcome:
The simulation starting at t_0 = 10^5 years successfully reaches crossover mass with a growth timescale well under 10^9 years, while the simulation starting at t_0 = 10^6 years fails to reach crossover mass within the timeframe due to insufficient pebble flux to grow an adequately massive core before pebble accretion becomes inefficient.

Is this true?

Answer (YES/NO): NO